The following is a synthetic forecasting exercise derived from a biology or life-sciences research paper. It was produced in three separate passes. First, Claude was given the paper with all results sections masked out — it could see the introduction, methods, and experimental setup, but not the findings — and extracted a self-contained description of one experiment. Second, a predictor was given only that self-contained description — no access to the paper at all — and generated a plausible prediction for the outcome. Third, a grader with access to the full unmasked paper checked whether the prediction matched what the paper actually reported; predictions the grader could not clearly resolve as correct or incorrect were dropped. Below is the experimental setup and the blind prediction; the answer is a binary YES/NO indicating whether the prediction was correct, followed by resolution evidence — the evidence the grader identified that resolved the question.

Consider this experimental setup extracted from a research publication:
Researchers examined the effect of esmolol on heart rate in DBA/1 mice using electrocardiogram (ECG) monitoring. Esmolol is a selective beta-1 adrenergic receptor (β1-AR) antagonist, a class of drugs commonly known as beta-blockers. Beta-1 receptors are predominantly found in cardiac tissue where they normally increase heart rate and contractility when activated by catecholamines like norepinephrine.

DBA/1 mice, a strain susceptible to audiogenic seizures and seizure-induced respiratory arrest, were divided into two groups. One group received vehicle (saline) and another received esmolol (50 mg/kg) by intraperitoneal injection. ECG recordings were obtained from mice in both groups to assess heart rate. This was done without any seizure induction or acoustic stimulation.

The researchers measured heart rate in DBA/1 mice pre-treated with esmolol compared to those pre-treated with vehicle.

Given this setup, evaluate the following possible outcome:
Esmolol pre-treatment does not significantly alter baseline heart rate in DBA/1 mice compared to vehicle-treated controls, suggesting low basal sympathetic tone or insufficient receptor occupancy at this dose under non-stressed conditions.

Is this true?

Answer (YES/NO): NO